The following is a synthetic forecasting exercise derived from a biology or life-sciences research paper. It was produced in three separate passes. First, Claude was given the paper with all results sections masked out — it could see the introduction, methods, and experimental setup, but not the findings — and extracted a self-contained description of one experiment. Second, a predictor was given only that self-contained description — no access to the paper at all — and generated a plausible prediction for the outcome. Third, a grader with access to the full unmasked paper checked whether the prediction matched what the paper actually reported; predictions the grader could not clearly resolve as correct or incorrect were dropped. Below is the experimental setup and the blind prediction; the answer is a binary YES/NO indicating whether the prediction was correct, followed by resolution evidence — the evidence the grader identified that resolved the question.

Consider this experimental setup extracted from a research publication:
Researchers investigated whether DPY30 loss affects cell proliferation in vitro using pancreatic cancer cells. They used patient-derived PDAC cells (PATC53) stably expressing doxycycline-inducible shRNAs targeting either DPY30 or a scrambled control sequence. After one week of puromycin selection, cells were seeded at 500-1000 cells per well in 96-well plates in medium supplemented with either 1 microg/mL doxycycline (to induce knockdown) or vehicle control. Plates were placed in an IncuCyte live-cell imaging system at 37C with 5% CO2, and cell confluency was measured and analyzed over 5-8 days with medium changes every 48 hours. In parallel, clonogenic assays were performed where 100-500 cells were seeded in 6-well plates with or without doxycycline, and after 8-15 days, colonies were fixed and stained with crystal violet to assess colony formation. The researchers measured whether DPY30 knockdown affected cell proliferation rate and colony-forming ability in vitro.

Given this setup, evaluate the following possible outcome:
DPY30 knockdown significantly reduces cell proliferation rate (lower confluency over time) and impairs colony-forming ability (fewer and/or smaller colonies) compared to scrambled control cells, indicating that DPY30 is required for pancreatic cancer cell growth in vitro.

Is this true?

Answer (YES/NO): NO